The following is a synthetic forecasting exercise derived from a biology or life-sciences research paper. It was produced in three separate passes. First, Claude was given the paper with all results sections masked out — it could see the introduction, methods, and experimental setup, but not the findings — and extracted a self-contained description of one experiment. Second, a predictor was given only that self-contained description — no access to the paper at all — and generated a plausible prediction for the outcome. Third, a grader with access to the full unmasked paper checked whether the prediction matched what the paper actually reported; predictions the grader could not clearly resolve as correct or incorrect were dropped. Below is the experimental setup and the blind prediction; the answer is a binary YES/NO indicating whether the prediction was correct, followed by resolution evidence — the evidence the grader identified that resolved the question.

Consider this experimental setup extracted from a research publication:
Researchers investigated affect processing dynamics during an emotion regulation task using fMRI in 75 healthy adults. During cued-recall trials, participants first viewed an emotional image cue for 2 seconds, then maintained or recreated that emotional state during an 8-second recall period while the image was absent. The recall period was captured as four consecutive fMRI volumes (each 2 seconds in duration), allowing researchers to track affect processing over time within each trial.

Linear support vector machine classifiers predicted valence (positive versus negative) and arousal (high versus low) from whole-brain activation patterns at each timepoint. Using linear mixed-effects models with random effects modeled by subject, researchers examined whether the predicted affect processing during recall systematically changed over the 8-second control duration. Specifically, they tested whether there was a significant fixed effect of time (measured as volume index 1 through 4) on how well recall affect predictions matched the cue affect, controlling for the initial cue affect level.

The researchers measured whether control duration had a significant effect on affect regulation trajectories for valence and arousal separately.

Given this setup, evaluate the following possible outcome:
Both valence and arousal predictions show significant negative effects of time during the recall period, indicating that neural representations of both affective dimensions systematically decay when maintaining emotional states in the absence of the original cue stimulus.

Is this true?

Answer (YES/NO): NO